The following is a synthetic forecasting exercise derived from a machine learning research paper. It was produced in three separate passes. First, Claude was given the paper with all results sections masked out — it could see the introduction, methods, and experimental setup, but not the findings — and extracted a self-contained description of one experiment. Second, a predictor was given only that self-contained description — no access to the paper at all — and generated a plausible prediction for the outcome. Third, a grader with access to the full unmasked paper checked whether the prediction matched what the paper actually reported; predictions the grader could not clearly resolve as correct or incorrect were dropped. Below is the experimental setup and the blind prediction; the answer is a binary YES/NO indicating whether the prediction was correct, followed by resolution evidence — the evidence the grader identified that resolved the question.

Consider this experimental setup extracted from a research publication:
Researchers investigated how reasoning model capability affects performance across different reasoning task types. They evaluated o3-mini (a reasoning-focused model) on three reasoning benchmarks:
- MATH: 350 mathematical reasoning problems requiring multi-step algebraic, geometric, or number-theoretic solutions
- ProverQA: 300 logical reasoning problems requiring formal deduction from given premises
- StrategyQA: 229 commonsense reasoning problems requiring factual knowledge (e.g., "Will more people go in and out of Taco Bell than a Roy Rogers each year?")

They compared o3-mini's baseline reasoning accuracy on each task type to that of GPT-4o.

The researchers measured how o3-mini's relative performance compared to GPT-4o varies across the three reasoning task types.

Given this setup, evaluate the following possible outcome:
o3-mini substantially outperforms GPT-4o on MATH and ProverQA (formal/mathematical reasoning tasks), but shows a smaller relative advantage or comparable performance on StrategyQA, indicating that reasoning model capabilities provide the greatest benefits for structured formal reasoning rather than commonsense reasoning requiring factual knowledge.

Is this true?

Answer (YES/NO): NO